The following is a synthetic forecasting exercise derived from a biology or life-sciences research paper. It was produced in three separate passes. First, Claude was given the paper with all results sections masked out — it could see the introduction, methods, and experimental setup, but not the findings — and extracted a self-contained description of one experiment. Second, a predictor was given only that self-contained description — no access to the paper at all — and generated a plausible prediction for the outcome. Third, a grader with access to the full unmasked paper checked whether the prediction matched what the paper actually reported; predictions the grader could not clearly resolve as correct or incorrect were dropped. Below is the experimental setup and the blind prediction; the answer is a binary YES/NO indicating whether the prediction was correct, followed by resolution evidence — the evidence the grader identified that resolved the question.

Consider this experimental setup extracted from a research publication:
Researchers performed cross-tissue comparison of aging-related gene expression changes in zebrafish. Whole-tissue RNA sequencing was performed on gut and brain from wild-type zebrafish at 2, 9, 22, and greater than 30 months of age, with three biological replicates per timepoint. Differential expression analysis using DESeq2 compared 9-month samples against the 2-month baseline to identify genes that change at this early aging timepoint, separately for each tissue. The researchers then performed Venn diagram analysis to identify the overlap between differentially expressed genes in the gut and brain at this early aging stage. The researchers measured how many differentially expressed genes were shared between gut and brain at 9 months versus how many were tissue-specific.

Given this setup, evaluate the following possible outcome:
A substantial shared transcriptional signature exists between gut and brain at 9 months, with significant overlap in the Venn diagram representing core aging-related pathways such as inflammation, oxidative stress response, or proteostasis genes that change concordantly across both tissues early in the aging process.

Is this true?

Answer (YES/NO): NO